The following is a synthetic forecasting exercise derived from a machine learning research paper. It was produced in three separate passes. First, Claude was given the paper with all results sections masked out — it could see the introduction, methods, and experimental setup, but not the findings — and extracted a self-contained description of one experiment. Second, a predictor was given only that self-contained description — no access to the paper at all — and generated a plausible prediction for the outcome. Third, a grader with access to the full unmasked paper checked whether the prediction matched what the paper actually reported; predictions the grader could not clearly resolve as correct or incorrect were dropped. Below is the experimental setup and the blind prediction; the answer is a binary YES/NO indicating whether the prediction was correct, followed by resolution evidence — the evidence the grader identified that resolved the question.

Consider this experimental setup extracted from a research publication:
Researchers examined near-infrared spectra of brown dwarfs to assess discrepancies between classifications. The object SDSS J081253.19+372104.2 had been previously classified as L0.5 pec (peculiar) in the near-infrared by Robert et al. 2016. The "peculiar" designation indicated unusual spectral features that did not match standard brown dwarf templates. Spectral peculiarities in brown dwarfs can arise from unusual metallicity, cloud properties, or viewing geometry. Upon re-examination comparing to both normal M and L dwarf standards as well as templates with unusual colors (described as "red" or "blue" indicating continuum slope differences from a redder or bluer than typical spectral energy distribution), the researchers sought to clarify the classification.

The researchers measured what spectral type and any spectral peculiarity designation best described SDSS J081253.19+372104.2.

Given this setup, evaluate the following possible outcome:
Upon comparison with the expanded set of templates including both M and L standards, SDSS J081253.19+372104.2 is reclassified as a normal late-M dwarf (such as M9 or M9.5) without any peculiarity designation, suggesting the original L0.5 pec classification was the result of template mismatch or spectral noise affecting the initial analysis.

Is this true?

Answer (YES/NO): NO